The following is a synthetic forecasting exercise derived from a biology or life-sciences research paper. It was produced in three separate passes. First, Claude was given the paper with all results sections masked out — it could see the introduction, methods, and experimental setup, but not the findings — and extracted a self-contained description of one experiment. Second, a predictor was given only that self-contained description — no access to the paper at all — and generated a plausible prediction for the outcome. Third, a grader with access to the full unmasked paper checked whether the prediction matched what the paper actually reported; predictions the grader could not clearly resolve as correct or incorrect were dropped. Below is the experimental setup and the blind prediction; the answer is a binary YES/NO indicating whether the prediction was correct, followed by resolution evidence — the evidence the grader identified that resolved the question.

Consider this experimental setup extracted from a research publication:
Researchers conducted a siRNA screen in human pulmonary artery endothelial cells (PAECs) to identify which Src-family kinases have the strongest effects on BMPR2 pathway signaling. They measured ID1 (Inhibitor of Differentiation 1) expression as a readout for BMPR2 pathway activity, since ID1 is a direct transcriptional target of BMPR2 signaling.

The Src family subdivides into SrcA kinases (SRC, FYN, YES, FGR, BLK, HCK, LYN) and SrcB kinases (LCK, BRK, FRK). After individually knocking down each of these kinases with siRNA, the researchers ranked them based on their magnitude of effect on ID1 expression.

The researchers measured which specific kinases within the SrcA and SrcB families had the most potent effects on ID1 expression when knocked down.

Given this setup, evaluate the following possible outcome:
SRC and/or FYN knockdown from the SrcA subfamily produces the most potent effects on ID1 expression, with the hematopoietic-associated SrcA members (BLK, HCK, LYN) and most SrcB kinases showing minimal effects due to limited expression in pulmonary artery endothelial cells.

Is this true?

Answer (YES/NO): NO